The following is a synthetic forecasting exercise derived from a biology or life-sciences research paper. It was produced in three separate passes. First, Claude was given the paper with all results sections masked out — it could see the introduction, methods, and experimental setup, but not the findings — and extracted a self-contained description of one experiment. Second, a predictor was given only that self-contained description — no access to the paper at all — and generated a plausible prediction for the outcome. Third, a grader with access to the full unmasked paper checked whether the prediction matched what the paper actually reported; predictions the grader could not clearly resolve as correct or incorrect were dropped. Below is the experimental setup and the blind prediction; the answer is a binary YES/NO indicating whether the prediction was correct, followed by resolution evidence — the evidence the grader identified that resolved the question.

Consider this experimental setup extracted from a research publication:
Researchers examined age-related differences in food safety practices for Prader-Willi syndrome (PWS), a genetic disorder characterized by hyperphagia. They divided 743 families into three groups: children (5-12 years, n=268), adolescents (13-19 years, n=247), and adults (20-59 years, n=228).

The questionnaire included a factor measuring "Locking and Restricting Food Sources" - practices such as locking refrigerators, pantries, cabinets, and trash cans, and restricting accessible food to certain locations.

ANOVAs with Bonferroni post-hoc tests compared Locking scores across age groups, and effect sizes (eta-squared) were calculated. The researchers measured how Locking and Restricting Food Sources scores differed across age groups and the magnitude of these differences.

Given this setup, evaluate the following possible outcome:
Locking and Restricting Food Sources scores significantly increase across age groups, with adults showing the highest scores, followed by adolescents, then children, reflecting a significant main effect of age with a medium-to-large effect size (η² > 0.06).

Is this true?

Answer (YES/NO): YES